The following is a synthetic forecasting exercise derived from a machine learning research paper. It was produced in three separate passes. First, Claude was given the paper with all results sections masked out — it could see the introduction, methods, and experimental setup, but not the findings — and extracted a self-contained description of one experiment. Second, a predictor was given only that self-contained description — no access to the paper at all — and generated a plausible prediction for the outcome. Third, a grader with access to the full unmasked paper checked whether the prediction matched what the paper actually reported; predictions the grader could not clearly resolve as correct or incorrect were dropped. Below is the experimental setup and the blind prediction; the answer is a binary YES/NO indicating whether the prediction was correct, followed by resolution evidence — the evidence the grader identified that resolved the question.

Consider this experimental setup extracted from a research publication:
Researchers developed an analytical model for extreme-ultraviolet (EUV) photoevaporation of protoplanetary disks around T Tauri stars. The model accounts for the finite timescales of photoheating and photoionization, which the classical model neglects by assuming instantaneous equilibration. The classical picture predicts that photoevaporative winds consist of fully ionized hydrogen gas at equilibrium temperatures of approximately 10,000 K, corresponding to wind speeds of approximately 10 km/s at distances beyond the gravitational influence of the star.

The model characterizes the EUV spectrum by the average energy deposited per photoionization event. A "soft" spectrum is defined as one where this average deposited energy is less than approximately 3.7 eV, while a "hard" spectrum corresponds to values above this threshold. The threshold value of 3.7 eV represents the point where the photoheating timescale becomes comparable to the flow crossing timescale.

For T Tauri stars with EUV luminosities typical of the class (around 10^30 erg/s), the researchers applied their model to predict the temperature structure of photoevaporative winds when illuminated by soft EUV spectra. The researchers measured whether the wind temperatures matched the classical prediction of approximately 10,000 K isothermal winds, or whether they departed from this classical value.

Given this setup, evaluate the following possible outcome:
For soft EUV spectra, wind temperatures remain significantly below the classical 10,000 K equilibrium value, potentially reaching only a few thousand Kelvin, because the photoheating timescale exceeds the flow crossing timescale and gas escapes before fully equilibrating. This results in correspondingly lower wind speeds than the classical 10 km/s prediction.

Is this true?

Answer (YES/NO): YES